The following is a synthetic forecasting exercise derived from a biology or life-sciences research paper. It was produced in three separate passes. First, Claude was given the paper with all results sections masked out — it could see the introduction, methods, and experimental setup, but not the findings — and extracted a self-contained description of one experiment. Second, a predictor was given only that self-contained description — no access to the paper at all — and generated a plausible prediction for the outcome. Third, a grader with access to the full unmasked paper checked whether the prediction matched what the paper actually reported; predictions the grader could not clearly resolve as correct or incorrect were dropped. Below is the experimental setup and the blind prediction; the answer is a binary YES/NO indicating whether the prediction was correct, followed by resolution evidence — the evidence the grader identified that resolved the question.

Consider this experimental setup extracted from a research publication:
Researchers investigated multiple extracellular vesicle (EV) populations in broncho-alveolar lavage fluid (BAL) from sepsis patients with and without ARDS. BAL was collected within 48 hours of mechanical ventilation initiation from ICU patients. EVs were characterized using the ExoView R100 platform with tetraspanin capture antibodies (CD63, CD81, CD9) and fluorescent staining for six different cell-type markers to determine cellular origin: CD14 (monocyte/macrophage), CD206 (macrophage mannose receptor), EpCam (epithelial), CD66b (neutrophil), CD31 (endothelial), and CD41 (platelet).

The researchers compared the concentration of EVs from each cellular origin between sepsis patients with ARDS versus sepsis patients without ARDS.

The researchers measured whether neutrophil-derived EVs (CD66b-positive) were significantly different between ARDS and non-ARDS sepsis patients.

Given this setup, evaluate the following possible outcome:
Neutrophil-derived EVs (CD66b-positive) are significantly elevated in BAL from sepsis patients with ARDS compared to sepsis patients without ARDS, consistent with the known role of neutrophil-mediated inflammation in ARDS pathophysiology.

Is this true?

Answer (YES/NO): NO